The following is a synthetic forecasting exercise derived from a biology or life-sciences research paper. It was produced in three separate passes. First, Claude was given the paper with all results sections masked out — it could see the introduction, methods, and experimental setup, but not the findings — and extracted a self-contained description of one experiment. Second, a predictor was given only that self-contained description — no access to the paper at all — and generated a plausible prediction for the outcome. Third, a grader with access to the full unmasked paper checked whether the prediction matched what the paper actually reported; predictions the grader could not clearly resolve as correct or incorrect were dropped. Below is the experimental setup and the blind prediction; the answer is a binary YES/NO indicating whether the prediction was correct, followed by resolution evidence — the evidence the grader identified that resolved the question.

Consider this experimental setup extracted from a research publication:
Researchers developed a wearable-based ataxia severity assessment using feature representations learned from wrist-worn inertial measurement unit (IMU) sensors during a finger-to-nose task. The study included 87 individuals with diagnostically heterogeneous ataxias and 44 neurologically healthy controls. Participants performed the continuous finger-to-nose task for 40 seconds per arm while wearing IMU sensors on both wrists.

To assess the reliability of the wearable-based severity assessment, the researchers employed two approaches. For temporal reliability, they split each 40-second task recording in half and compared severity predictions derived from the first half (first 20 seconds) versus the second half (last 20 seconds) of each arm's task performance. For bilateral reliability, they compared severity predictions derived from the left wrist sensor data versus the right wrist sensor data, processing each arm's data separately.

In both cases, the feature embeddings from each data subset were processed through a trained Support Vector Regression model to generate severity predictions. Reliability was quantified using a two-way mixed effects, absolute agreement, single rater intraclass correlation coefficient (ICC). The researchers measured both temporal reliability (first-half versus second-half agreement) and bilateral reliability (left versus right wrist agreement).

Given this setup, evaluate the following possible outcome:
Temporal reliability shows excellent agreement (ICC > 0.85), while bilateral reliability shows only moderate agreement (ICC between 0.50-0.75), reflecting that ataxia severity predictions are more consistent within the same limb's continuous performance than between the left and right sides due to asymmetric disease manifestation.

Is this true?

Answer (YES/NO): NO